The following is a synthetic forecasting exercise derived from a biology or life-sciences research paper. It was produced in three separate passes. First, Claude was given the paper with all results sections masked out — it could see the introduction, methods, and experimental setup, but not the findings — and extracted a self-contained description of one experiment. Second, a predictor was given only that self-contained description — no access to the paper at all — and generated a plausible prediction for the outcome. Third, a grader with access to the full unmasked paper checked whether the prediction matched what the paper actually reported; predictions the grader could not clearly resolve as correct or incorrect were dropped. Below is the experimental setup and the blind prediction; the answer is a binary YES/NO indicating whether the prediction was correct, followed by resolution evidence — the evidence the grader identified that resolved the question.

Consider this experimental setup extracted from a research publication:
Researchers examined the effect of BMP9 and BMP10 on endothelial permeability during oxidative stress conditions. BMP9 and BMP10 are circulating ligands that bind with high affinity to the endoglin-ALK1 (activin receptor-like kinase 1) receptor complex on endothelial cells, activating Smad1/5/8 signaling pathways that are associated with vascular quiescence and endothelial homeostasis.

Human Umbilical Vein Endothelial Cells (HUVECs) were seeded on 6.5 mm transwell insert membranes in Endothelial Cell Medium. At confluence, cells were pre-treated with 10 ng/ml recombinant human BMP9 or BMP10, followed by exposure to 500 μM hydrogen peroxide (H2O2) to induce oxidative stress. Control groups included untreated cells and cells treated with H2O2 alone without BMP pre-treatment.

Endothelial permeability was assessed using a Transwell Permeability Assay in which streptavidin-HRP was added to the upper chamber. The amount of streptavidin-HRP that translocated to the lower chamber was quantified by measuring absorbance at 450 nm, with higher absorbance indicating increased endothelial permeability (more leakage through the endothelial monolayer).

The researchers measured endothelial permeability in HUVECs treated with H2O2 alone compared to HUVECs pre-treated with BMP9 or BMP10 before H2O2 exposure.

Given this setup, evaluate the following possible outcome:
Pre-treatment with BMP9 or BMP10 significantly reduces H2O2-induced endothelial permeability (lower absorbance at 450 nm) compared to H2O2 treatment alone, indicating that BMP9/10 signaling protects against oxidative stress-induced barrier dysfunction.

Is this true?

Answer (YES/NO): NO